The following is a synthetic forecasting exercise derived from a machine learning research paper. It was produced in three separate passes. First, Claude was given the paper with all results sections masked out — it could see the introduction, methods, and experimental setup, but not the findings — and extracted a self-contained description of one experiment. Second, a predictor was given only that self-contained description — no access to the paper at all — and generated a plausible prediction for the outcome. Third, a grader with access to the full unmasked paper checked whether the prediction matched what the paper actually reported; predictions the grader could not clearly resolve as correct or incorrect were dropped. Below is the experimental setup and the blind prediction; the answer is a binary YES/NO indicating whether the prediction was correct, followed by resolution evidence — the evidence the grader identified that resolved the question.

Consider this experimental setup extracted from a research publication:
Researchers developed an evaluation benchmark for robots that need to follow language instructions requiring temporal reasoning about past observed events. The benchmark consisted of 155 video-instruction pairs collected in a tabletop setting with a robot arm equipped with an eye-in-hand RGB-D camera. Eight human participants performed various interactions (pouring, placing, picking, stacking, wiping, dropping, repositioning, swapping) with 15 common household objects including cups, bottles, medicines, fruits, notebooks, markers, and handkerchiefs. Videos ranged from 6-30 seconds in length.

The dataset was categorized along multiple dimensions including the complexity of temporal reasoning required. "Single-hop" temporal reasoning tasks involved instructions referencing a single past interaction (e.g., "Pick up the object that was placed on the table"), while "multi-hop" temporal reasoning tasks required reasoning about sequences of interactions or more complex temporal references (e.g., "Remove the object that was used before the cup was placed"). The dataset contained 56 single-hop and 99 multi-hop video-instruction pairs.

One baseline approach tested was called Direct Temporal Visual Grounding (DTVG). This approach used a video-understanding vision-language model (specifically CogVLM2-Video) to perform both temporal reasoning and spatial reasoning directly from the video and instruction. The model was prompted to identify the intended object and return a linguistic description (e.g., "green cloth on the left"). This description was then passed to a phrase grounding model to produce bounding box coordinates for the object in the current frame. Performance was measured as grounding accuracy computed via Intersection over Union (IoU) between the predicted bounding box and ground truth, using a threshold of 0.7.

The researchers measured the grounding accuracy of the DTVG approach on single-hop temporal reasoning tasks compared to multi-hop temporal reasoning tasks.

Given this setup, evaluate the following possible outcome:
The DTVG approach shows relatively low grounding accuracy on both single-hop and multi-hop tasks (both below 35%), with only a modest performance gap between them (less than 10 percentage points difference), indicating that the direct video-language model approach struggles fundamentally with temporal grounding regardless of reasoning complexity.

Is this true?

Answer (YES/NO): NO